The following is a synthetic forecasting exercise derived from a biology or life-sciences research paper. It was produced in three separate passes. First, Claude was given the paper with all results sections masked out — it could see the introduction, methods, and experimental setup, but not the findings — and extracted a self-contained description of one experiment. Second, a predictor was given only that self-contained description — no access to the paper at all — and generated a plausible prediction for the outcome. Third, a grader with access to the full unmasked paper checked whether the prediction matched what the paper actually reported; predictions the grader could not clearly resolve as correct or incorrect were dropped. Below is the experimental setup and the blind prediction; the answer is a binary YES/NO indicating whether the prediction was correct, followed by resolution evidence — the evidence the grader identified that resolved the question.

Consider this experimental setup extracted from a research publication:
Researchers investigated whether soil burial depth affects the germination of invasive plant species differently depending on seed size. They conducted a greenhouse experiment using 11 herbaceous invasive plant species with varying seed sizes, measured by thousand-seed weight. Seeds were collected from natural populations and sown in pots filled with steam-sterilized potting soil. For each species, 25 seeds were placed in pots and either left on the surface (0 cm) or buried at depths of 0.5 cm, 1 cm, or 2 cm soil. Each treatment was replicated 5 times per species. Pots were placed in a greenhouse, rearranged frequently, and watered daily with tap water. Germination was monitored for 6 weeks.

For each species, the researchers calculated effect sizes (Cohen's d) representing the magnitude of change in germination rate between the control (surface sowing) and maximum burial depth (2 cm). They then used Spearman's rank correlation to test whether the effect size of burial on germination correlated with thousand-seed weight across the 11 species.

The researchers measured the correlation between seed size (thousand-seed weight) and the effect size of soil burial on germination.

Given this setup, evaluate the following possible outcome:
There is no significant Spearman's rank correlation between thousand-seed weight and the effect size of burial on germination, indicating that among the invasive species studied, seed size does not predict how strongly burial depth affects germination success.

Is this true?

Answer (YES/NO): YES